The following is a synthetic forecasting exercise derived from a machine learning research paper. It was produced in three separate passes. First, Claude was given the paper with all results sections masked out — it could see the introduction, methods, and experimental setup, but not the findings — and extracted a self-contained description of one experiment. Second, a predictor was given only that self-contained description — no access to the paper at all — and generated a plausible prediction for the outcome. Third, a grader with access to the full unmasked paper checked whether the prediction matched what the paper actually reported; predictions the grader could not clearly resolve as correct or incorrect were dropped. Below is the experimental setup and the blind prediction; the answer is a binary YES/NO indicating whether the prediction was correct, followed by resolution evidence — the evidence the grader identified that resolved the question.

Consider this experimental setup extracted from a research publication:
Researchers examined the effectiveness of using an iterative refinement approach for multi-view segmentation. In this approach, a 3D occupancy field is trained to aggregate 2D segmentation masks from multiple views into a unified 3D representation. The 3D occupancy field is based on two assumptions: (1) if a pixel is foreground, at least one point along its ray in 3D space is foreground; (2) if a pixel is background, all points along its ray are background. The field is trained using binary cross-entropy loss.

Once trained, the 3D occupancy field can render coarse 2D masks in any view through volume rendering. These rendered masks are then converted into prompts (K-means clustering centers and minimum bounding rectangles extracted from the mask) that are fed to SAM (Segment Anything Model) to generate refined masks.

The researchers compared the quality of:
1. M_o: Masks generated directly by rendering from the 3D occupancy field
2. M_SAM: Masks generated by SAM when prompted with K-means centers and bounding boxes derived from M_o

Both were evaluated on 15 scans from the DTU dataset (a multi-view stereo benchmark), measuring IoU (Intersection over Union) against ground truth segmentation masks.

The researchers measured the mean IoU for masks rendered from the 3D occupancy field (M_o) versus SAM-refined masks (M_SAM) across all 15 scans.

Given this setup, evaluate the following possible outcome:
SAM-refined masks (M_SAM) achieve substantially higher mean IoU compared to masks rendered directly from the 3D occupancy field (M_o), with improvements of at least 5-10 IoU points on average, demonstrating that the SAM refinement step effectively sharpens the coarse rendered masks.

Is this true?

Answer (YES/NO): NO